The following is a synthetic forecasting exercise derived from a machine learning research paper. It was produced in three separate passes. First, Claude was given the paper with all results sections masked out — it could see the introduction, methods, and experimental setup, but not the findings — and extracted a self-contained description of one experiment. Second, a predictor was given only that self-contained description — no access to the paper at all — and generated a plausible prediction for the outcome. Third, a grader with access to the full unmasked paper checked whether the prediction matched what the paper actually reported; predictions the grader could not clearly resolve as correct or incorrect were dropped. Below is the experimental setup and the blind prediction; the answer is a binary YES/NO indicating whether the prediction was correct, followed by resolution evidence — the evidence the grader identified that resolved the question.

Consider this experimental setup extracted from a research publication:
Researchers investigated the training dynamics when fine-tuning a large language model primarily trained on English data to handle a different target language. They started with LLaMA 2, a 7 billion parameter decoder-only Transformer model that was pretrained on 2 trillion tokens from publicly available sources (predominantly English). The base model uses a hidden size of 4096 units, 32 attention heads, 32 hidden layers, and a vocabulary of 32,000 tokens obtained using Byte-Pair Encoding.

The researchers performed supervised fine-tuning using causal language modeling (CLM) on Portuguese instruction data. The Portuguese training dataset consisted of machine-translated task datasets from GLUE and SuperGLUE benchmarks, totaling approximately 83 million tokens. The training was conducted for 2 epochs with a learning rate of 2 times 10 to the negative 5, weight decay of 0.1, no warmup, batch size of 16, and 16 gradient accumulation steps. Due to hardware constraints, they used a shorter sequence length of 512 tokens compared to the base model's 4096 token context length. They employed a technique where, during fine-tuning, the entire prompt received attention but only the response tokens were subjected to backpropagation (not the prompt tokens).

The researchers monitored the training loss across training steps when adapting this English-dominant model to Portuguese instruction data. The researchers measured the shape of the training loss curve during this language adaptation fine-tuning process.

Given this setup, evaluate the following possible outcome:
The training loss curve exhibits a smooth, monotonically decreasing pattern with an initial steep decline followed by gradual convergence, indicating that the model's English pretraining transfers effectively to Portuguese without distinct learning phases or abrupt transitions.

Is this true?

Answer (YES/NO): YES